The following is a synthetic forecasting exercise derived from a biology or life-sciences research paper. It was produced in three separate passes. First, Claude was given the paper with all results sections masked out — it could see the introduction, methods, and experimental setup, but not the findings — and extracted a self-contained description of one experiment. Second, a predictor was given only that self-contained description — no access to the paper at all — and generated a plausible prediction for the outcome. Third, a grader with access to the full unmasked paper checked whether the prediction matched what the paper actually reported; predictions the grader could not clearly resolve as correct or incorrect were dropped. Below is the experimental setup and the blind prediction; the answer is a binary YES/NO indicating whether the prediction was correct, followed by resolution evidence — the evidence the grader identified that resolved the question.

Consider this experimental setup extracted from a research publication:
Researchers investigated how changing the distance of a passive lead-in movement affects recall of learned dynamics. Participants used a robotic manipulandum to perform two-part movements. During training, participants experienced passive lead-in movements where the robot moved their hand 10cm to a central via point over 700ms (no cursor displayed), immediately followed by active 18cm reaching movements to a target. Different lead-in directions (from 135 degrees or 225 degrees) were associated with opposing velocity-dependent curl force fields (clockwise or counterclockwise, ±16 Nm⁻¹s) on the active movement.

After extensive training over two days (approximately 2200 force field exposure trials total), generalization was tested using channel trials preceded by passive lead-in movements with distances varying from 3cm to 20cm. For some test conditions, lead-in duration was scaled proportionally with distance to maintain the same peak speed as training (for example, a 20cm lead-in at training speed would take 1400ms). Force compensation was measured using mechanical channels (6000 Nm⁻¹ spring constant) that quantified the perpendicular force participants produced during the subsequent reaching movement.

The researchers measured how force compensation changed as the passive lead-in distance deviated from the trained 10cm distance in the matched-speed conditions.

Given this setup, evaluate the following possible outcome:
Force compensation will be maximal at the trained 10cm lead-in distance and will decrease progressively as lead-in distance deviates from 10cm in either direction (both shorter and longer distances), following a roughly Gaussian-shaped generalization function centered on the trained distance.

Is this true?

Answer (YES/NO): NO